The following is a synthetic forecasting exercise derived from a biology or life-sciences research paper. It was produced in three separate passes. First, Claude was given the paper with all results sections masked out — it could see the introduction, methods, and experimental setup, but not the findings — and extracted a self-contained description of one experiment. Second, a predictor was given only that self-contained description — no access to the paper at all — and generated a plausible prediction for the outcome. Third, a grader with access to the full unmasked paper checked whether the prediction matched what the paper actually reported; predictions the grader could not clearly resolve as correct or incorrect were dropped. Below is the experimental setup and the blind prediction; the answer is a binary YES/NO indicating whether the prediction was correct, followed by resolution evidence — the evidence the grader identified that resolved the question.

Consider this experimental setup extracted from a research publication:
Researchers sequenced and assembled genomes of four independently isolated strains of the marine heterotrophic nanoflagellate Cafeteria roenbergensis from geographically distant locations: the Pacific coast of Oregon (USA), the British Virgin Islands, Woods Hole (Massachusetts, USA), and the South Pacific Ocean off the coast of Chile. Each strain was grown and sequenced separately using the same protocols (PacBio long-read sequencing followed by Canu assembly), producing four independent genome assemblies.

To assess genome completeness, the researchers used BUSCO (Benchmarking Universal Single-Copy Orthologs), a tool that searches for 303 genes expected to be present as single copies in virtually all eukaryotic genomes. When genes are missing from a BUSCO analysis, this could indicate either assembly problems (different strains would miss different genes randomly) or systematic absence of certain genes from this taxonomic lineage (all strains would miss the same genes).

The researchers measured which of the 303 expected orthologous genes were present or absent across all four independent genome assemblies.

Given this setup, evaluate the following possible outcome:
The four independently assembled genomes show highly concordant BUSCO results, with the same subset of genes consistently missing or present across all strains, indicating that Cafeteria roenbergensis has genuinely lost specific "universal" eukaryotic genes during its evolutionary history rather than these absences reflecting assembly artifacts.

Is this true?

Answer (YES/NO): YES